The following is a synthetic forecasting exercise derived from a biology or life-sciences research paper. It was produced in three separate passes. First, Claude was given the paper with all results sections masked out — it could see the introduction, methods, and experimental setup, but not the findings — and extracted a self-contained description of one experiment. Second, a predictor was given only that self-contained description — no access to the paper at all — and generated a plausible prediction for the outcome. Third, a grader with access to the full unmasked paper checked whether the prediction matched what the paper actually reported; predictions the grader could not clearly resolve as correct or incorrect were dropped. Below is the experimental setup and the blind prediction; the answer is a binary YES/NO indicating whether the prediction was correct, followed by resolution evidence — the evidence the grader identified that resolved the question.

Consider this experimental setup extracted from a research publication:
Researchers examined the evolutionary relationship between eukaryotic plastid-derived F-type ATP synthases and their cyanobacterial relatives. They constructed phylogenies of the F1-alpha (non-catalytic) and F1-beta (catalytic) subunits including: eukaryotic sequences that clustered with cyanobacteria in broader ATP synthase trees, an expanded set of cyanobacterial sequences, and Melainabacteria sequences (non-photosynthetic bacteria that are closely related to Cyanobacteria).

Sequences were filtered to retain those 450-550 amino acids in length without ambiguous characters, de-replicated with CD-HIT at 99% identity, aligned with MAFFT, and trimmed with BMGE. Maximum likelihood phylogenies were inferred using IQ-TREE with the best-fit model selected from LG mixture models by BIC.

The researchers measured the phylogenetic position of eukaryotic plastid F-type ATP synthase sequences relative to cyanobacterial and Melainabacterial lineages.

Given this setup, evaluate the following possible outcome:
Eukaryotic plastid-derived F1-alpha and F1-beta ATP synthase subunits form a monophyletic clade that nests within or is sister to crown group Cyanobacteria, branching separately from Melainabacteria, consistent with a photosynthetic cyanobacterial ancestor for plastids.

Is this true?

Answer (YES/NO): YES